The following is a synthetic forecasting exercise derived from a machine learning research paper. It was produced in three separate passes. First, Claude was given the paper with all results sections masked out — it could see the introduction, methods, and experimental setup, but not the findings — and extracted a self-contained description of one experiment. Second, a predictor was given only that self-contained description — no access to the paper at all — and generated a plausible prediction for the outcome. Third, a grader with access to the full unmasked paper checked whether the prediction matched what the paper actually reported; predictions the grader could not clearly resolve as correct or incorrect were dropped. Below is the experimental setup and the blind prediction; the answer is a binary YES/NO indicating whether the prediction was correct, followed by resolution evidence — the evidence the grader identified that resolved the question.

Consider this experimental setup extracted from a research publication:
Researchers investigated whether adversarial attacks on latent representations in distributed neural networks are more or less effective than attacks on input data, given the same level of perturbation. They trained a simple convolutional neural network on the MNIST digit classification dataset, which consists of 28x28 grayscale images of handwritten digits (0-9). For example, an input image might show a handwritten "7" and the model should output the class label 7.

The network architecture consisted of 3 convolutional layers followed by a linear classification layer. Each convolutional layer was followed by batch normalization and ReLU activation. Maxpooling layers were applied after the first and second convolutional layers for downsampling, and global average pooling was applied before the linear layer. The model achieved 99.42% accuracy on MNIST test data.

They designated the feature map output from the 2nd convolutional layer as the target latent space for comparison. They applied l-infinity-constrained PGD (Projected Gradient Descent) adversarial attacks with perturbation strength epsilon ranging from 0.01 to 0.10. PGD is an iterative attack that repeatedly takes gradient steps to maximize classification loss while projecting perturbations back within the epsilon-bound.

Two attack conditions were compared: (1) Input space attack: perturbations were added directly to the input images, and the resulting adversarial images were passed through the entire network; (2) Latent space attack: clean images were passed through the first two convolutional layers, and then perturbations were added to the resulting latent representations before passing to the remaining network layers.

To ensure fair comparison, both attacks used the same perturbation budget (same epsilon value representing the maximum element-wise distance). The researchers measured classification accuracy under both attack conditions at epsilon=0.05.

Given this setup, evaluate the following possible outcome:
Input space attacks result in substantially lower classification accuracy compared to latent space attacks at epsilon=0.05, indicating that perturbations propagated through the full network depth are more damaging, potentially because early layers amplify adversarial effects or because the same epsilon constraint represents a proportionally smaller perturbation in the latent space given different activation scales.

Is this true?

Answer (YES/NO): YES